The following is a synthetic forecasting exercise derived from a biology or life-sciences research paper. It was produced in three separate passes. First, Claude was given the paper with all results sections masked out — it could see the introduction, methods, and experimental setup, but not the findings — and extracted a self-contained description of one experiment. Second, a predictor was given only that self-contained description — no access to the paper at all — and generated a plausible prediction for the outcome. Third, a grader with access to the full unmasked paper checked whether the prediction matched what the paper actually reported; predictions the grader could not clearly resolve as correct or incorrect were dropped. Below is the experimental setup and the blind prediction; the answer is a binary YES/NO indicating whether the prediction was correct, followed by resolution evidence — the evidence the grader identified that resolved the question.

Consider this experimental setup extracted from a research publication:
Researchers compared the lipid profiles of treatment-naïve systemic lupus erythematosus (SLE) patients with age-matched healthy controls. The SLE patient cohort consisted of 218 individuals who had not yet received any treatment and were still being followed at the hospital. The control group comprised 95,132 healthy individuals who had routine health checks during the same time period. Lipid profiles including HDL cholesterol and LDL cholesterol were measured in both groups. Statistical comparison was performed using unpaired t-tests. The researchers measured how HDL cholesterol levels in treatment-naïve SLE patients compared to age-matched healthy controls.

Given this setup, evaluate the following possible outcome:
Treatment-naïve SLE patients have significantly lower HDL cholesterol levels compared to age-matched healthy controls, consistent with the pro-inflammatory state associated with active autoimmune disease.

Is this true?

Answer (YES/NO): YES